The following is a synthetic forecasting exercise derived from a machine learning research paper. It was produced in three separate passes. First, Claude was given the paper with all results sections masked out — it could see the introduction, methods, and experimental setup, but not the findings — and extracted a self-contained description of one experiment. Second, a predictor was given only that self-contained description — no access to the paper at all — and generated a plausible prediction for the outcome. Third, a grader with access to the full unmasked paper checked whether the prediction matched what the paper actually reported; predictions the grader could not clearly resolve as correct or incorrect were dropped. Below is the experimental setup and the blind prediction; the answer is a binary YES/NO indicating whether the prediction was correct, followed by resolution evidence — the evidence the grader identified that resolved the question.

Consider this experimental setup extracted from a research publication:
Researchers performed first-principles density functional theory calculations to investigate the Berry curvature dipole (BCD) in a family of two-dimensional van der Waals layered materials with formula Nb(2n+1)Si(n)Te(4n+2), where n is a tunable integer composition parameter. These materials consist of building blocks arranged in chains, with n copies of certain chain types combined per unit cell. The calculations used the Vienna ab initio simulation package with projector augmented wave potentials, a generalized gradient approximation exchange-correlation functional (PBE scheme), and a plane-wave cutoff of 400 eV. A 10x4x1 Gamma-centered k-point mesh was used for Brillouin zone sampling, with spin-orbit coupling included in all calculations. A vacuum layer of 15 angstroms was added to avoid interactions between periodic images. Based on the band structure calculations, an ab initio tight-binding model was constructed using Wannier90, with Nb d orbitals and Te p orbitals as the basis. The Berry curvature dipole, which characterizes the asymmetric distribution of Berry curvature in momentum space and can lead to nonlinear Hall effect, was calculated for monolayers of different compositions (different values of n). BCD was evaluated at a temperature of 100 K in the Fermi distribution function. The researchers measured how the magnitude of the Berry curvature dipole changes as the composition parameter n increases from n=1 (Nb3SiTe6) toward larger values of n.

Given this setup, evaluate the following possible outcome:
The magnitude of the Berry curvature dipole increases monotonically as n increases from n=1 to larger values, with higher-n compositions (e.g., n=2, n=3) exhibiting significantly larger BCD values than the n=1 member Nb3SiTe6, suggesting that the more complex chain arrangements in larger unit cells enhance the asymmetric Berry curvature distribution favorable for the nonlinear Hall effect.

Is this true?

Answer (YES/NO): NO